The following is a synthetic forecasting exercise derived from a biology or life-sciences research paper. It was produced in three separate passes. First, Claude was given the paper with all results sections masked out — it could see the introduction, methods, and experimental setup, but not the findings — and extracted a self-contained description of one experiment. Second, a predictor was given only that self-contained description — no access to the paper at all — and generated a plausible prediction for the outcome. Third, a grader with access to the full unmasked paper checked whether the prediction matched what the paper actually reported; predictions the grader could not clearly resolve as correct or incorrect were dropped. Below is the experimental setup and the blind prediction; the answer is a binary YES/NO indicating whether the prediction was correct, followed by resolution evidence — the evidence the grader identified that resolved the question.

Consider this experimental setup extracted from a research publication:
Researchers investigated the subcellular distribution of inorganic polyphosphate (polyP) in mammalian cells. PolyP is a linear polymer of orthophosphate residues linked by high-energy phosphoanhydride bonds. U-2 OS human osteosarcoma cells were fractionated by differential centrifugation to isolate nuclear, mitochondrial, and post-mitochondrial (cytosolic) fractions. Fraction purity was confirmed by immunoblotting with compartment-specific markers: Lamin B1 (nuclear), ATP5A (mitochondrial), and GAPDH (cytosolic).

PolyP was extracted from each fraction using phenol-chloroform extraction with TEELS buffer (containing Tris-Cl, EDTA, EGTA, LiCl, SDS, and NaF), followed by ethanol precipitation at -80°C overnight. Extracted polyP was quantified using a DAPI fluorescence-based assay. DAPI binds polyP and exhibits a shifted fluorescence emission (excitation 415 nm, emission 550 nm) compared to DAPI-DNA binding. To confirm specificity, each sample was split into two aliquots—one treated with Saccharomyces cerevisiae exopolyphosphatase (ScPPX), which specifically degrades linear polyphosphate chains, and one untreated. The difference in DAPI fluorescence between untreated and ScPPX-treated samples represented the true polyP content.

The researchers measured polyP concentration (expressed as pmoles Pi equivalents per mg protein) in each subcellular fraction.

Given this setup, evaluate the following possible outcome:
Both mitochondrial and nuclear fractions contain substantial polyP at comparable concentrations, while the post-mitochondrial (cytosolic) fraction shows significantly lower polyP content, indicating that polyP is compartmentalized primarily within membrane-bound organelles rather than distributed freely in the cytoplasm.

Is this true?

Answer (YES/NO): NO